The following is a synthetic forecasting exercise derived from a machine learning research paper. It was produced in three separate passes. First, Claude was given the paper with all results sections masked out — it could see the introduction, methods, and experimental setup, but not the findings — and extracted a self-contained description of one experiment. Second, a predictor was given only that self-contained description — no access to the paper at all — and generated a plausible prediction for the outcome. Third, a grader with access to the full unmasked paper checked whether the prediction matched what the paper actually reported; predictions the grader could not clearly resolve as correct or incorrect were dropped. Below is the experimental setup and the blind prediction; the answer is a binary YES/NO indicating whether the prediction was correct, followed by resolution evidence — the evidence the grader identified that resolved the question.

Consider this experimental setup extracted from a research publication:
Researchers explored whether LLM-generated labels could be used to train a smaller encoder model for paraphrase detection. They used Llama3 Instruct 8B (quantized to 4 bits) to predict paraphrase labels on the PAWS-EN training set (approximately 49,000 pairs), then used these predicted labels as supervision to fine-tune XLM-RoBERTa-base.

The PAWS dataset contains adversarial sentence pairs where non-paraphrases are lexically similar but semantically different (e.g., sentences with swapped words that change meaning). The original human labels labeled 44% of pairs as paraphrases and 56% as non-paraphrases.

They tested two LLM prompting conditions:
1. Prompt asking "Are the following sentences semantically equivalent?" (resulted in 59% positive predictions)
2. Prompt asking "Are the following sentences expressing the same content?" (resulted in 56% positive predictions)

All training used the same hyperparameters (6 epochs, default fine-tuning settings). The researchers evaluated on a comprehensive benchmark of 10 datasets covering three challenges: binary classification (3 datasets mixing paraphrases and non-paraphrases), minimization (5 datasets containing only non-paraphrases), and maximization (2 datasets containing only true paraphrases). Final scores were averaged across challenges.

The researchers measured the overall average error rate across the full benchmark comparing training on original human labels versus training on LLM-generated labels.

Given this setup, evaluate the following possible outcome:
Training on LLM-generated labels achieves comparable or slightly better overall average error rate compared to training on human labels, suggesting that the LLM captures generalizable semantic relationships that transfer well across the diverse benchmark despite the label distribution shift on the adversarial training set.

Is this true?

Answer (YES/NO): NO